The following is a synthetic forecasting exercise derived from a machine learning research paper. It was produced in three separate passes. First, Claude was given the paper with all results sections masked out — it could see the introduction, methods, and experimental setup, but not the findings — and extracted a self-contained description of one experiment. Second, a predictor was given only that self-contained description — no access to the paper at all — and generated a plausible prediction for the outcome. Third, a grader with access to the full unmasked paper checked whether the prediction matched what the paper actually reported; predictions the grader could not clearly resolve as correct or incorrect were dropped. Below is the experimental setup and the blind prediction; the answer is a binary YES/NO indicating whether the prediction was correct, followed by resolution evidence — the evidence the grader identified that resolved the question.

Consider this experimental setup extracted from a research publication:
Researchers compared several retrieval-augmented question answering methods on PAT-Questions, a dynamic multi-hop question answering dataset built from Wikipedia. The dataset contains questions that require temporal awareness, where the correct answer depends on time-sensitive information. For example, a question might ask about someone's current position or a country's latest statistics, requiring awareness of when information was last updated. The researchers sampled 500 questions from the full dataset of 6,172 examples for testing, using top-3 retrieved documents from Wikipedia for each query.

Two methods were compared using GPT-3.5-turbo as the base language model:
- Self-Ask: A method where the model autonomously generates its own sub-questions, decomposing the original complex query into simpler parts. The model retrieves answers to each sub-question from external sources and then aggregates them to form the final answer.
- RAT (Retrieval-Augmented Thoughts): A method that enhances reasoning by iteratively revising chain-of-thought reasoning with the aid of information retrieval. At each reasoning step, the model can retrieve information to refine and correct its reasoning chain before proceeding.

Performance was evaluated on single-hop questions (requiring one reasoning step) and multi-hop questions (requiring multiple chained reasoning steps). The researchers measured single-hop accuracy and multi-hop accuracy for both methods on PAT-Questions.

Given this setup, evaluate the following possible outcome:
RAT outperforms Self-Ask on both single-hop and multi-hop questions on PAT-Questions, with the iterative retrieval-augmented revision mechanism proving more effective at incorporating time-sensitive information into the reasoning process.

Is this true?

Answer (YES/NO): YES